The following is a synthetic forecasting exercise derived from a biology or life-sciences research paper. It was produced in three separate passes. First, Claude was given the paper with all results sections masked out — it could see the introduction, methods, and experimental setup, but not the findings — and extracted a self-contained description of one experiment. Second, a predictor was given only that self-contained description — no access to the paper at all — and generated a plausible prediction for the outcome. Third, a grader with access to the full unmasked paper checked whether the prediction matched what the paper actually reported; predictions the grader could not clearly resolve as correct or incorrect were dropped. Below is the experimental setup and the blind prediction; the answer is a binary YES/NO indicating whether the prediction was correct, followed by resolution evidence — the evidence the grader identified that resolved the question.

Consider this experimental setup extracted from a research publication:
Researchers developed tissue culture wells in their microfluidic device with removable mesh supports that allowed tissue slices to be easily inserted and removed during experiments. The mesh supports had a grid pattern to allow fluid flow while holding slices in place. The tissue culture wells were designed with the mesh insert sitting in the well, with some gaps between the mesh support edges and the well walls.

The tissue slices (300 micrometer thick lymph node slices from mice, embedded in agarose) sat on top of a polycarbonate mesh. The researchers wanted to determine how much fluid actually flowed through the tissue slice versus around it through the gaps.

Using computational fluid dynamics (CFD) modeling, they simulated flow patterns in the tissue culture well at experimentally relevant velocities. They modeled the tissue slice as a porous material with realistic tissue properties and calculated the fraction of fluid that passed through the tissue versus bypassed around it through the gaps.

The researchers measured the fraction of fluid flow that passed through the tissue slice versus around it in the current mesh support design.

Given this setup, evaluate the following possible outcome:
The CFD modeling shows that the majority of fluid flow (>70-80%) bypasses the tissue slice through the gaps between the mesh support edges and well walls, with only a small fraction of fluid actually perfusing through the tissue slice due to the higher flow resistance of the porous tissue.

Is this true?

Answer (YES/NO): YES